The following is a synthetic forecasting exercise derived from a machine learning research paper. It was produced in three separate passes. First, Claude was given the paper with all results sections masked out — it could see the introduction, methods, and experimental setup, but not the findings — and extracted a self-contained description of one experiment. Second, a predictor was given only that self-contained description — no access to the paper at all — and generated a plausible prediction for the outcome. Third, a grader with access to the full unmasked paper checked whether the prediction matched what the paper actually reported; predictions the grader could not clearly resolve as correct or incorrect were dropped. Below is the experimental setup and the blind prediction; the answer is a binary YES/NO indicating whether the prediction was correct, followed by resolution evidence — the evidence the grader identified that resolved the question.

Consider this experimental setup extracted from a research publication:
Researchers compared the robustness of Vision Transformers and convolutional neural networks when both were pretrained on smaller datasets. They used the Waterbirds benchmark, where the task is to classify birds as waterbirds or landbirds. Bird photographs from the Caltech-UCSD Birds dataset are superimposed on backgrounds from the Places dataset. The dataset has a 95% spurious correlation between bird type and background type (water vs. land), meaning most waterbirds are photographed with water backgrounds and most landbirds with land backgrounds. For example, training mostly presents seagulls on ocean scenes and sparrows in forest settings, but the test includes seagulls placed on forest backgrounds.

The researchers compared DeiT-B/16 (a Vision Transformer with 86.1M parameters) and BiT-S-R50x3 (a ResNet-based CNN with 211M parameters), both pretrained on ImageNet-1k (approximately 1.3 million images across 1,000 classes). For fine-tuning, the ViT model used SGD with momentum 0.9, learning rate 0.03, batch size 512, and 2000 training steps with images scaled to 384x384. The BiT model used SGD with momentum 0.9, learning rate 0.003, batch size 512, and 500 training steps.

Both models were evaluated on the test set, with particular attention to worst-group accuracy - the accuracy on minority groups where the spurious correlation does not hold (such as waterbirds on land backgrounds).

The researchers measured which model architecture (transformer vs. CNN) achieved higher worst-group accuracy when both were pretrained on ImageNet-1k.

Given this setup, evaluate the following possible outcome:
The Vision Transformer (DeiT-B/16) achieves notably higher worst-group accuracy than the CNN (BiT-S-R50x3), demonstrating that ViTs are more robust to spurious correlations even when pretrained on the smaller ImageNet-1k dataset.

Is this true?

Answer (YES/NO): NO